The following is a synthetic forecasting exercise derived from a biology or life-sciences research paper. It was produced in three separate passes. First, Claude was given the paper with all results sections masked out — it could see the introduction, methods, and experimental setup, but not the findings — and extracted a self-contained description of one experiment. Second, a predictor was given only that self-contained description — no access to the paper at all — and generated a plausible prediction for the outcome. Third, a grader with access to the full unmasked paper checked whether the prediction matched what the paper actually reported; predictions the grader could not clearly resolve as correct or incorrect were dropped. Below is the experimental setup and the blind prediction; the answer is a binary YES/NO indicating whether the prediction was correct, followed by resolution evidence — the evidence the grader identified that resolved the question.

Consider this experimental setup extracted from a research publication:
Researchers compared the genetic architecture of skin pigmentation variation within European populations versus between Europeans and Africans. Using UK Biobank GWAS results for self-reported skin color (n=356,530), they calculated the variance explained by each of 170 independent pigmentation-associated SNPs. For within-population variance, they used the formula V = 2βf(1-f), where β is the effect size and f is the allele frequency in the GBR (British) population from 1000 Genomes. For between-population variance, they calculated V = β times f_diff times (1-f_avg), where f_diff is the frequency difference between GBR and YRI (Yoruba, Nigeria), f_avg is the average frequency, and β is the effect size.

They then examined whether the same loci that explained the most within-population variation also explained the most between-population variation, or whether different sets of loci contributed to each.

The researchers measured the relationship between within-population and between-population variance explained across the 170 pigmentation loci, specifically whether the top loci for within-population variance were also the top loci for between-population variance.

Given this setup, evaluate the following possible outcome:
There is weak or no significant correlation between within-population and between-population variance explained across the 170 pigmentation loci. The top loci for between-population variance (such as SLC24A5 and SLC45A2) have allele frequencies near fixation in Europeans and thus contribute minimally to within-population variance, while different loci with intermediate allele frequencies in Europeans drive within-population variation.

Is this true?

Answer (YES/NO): YES